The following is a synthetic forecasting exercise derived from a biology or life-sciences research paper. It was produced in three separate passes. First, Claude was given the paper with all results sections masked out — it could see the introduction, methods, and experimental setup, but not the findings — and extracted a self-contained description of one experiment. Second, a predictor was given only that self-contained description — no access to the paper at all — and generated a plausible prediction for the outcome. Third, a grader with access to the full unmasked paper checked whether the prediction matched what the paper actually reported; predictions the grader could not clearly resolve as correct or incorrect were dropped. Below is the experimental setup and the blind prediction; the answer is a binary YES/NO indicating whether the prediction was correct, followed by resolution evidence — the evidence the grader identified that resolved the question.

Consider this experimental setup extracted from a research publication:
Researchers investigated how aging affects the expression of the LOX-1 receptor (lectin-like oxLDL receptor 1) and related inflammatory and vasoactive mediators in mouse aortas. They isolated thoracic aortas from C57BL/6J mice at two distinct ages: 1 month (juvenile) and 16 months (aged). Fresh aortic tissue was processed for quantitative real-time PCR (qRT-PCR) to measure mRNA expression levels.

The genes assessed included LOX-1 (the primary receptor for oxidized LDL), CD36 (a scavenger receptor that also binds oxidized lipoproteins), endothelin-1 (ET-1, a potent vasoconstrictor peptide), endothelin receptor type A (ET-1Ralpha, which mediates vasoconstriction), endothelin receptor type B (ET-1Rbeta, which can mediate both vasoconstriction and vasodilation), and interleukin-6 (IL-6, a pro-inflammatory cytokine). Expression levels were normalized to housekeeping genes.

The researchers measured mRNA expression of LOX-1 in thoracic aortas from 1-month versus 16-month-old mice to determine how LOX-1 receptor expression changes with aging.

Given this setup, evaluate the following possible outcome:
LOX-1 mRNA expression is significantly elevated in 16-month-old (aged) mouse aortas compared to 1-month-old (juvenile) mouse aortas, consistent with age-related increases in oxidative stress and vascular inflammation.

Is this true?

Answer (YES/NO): YES